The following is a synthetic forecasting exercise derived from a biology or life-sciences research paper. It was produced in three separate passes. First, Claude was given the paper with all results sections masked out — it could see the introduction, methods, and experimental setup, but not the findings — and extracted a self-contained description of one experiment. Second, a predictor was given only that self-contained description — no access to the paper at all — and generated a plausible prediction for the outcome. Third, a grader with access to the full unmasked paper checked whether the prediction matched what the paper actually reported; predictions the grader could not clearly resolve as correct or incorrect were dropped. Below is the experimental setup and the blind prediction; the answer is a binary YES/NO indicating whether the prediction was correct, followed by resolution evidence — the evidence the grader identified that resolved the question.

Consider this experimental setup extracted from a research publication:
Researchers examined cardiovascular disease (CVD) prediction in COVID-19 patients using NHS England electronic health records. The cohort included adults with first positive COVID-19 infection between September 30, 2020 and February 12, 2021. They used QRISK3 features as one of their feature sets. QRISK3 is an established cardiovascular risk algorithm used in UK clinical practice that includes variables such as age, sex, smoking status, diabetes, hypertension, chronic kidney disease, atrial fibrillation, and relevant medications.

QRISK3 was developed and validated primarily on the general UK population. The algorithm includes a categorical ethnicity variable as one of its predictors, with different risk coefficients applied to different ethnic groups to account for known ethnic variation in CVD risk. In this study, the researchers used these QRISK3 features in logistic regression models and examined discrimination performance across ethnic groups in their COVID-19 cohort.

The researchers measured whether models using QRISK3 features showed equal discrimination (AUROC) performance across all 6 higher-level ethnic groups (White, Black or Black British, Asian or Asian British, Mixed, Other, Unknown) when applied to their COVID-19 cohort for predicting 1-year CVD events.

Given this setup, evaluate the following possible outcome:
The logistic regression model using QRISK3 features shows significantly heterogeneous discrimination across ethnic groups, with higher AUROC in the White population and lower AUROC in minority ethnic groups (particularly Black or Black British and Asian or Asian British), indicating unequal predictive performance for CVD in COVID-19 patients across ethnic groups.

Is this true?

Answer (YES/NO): NO